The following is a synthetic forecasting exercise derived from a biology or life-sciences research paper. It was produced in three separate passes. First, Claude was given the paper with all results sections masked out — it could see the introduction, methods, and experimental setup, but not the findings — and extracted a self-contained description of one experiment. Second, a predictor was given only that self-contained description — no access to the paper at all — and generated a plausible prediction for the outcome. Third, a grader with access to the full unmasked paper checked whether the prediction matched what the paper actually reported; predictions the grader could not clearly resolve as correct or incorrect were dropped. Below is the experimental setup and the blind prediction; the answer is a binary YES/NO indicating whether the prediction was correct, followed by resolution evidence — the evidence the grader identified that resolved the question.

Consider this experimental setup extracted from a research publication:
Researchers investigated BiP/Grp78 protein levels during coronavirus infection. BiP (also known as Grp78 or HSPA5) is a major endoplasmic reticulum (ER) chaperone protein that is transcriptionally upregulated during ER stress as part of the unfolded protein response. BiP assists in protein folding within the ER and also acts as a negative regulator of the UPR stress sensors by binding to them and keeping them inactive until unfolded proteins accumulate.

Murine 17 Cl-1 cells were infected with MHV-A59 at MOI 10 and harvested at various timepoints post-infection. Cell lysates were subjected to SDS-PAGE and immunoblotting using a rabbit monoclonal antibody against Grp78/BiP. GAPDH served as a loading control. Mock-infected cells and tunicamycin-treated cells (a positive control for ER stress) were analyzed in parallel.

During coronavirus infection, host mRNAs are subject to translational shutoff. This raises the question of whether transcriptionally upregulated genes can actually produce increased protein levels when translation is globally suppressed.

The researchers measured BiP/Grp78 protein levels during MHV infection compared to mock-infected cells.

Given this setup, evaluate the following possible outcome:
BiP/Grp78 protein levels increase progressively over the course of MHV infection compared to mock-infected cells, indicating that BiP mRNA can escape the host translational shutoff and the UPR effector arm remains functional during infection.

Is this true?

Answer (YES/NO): NO